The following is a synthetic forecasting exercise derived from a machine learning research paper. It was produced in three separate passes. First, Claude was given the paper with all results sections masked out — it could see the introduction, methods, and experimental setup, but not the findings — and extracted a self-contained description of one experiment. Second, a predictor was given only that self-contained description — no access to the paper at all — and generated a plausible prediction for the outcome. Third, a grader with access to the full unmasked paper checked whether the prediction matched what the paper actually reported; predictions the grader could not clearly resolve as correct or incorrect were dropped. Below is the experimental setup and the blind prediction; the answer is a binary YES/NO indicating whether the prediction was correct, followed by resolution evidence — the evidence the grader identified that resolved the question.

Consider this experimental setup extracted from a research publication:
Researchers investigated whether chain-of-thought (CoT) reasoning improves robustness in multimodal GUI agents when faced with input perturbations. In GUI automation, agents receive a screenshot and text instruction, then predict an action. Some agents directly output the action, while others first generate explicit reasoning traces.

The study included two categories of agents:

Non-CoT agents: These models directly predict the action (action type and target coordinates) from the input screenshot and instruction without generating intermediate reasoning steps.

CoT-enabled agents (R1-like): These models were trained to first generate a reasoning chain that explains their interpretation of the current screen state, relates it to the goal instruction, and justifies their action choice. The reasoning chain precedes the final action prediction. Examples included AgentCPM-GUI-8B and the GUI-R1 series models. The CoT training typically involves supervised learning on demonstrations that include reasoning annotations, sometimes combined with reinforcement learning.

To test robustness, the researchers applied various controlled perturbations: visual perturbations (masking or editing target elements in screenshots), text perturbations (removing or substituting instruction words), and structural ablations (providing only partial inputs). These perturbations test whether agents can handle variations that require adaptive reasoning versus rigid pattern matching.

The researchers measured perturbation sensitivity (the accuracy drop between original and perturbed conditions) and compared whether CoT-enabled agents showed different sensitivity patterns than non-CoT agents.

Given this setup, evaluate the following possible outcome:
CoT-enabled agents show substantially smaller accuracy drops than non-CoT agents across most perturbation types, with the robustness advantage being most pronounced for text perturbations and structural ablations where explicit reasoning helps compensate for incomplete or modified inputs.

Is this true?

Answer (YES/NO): NO